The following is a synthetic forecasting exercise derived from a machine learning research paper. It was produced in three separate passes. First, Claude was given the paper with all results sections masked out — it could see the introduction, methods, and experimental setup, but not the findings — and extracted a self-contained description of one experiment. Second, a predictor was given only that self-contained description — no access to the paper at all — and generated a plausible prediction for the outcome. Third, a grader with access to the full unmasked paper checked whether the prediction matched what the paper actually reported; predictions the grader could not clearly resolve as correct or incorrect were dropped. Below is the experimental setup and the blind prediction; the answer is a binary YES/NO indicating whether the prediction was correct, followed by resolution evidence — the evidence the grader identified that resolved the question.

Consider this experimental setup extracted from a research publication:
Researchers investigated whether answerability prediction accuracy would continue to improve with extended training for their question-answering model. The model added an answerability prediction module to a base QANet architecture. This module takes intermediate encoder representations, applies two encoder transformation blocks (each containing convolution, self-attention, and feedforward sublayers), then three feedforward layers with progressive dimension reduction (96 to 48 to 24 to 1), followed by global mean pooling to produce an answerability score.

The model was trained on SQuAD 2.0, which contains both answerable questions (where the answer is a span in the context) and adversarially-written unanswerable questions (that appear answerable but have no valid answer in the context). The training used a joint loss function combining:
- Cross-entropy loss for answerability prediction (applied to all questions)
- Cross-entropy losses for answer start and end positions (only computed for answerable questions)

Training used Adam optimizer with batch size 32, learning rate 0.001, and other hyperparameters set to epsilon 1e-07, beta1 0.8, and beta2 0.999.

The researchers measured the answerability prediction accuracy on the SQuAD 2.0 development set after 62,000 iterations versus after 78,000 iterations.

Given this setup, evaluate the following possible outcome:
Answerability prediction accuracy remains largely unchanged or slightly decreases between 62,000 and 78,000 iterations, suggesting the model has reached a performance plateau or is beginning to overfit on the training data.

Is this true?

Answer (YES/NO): NO